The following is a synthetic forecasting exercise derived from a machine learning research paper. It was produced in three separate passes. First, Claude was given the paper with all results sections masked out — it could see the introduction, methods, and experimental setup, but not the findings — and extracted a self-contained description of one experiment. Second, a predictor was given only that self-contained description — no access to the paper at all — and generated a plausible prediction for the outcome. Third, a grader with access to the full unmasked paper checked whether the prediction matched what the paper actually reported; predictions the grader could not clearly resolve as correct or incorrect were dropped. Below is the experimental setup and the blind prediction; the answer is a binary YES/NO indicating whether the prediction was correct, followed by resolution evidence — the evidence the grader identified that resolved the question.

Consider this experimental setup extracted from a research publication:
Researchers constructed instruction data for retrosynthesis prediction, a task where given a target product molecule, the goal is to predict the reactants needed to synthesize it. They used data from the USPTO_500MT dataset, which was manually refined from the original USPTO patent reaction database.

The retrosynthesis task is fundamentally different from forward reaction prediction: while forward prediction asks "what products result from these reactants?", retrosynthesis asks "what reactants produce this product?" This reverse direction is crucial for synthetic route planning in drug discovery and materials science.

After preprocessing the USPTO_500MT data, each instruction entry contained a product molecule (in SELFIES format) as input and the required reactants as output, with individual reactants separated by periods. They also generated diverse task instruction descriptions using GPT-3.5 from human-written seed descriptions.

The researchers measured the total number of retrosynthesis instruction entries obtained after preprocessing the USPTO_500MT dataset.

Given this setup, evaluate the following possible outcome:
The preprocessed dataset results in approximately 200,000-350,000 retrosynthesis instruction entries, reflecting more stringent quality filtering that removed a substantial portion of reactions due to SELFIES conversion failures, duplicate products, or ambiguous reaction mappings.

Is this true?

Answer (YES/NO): NO